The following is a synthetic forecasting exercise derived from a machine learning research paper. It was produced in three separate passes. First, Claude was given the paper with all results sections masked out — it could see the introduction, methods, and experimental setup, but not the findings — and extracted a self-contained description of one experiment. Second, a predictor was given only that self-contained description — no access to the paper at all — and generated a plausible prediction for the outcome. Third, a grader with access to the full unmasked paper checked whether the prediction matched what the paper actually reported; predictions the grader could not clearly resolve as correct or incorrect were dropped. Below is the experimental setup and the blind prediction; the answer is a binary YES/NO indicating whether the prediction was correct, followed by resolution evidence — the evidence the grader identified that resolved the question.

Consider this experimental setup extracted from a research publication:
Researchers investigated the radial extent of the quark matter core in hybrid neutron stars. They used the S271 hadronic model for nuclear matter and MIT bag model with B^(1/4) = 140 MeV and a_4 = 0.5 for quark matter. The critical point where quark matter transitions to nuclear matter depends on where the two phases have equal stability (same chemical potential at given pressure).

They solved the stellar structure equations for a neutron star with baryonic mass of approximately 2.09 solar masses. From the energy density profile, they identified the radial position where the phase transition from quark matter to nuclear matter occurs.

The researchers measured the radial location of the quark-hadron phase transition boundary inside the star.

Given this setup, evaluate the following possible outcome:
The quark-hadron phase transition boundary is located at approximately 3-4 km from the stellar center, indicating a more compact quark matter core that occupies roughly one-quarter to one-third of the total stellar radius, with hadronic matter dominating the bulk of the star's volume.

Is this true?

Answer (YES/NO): NO